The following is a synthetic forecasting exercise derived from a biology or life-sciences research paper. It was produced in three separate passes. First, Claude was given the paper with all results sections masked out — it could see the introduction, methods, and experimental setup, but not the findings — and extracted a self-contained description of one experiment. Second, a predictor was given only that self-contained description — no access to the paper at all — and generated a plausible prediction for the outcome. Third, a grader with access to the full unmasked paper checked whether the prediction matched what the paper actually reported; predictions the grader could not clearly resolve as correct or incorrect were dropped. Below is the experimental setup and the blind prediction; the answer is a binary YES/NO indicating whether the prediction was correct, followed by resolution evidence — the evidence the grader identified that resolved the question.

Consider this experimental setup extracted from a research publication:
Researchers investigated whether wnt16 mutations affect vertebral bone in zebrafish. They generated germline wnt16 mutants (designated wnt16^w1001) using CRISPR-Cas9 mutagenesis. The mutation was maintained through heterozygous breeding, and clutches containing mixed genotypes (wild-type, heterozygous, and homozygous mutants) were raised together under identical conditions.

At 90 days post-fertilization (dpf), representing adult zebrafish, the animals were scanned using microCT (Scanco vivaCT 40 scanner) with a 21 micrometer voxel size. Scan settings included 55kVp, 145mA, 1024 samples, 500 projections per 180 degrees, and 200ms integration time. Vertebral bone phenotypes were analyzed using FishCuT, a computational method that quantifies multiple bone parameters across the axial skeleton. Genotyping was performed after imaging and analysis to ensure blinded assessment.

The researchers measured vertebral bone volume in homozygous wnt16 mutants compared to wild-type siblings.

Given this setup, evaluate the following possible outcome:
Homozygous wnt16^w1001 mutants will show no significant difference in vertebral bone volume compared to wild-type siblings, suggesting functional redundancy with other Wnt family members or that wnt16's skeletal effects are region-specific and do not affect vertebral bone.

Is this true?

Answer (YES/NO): NO